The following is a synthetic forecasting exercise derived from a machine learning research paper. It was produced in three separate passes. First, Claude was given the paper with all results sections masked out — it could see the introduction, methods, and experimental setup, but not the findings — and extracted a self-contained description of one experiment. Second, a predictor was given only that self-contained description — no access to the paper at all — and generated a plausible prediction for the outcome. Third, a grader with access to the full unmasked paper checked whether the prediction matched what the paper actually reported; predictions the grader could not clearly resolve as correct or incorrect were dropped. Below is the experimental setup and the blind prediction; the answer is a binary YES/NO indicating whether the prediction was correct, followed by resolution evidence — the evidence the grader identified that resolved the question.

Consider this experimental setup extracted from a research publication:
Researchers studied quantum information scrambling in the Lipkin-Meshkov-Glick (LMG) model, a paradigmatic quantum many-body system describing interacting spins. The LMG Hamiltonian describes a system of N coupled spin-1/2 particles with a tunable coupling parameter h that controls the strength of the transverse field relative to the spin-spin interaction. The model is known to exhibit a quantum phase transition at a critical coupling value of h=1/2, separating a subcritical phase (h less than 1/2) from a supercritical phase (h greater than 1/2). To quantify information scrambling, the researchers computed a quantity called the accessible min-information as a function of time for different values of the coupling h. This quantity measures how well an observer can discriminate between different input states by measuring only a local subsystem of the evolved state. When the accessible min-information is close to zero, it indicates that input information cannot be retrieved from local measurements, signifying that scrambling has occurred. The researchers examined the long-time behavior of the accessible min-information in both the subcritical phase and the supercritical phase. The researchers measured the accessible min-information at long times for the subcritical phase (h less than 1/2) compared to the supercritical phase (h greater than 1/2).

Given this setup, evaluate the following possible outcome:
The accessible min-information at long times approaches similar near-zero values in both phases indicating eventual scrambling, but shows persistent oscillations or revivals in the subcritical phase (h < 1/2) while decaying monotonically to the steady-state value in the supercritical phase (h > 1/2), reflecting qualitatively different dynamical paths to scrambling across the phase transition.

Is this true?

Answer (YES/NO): NO